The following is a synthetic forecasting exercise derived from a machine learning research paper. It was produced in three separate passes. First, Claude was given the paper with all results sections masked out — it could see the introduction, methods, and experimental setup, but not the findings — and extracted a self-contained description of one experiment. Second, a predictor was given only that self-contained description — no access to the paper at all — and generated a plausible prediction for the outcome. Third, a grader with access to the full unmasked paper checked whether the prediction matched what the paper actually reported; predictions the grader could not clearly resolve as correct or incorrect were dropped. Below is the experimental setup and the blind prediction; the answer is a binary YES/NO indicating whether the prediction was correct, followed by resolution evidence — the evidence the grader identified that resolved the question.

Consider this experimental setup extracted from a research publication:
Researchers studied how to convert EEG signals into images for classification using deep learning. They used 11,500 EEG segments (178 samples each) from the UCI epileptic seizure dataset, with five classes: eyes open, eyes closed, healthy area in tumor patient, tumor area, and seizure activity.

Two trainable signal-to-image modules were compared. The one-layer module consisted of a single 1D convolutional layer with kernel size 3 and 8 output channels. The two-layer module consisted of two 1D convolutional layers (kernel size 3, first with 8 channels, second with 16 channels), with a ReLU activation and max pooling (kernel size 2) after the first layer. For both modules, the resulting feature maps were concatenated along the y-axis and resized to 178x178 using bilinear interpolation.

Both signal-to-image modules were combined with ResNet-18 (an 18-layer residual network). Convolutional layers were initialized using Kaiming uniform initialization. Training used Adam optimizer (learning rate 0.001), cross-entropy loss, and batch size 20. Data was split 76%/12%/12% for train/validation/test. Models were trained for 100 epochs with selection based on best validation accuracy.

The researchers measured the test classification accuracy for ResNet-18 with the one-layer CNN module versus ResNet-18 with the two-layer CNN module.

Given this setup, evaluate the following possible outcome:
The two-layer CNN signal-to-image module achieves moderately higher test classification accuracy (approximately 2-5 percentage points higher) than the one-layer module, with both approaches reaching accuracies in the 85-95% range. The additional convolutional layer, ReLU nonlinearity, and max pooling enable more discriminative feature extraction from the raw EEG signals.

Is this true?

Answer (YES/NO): NO